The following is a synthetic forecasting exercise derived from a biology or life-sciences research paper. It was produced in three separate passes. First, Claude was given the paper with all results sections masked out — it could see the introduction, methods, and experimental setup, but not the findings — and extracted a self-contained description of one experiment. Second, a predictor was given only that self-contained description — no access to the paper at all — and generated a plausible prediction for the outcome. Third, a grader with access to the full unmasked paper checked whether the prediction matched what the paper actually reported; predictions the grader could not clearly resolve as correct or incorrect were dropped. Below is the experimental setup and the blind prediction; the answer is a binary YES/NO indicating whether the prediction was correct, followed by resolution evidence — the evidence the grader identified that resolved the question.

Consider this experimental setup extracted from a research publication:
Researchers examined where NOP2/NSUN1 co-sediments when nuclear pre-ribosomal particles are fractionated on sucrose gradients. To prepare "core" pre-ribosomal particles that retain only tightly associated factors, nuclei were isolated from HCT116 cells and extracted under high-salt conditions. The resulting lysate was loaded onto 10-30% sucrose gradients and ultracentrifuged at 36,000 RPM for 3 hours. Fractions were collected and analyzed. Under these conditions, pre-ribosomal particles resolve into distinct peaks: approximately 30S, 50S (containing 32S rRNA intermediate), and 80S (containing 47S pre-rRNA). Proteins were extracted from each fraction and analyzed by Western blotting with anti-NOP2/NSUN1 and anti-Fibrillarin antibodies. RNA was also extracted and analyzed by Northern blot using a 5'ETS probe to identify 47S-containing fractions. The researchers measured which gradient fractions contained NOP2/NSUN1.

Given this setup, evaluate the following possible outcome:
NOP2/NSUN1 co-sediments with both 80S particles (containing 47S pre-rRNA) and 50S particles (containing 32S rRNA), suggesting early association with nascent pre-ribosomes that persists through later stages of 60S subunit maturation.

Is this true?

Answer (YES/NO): YES